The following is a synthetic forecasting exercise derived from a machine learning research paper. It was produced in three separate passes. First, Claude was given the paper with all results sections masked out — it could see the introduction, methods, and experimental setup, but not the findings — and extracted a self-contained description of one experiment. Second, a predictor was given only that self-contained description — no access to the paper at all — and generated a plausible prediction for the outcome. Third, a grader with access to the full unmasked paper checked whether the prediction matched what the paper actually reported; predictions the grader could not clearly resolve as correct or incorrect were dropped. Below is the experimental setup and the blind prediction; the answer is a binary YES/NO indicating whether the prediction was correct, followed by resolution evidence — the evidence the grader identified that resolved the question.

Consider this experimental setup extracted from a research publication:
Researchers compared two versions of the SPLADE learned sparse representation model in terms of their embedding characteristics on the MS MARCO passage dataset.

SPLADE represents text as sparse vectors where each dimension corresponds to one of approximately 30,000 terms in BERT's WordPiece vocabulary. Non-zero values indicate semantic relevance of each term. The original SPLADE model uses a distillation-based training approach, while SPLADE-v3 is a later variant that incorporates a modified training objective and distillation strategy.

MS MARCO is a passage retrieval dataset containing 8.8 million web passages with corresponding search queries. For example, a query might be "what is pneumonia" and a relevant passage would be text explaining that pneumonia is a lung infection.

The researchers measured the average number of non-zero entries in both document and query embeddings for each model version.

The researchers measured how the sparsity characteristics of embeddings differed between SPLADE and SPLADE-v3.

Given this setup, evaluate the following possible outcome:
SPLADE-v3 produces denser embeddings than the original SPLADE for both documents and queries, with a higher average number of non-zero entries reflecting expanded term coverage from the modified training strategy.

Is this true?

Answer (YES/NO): NO